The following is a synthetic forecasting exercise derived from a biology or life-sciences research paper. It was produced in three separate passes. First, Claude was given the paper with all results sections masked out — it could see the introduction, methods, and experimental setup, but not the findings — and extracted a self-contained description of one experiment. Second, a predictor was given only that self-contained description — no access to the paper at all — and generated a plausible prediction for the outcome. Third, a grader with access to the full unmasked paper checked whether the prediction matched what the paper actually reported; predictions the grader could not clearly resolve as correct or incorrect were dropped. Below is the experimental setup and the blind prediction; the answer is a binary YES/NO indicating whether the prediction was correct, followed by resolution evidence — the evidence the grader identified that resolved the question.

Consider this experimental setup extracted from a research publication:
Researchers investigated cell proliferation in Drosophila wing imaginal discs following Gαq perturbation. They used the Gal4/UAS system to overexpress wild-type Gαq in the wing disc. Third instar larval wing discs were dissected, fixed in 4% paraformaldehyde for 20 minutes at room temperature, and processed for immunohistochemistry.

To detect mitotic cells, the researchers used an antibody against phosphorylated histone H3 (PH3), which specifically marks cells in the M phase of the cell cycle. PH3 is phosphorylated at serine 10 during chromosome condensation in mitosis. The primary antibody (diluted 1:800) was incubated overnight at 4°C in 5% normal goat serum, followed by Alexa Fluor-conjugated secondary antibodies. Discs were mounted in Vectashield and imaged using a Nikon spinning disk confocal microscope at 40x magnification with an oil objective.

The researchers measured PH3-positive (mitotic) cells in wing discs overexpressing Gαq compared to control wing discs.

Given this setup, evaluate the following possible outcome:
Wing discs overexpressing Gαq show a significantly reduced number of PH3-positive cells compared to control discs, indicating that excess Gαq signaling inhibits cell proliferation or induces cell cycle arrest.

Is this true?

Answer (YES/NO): NO